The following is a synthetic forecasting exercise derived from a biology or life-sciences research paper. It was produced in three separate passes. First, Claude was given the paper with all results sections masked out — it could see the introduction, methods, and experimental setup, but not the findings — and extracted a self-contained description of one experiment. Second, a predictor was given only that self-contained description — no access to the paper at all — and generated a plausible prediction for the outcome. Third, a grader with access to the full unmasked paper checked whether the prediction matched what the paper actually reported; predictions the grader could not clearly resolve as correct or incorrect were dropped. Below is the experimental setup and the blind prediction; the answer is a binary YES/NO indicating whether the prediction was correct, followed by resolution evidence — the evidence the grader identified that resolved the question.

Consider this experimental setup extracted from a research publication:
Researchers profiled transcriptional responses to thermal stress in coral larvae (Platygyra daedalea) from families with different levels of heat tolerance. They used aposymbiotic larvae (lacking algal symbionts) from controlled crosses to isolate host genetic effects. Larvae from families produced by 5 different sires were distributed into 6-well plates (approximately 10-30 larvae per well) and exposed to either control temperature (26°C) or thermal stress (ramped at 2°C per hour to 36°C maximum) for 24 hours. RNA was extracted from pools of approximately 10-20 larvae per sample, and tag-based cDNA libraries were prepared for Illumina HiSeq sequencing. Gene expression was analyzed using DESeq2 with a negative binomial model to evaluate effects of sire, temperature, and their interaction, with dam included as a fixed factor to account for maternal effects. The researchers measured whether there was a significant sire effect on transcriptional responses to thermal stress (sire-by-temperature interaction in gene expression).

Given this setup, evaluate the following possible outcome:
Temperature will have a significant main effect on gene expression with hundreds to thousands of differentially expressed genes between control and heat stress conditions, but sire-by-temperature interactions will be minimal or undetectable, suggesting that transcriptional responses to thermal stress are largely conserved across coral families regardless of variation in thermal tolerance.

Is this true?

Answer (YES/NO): NO